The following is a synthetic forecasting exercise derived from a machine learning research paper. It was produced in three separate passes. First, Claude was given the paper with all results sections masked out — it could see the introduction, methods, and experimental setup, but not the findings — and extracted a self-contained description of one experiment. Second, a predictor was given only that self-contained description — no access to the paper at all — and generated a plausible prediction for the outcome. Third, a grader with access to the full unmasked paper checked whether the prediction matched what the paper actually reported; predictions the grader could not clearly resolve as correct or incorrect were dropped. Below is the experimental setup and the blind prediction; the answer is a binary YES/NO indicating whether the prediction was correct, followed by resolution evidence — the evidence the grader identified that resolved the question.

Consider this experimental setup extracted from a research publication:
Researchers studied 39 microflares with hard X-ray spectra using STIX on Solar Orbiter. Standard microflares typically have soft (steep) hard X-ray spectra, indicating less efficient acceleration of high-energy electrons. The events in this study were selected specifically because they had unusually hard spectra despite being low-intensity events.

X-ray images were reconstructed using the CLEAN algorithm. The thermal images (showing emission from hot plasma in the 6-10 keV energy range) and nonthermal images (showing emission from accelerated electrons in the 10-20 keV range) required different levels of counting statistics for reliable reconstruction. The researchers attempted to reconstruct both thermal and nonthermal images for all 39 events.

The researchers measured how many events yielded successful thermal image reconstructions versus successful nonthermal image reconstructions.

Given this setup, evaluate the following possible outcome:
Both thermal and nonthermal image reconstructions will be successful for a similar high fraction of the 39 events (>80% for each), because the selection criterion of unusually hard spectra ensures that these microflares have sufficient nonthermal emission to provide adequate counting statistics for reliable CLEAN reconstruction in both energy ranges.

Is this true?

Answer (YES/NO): NO